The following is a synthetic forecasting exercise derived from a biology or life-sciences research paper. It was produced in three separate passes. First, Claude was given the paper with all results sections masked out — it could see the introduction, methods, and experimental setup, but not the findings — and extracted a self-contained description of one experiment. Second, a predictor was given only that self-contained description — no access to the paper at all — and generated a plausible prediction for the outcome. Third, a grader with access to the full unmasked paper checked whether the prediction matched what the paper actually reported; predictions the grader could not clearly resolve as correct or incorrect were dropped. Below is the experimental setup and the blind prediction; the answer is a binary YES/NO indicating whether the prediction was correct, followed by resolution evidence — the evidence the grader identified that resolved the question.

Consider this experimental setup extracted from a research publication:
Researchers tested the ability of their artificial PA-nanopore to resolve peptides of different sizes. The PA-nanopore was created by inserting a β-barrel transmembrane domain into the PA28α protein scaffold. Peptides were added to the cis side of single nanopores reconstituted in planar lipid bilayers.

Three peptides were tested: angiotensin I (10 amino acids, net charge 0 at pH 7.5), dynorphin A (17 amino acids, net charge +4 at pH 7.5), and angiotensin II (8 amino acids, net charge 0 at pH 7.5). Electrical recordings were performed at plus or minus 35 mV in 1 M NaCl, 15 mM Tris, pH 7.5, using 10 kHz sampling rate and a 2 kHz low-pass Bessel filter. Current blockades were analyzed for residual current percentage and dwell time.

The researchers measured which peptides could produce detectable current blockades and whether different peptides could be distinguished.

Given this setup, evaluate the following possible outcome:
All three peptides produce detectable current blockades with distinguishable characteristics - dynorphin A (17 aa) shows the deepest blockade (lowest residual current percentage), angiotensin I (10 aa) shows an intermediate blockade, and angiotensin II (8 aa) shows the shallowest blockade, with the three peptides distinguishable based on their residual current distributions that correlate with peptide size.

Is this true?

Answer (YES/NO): NO